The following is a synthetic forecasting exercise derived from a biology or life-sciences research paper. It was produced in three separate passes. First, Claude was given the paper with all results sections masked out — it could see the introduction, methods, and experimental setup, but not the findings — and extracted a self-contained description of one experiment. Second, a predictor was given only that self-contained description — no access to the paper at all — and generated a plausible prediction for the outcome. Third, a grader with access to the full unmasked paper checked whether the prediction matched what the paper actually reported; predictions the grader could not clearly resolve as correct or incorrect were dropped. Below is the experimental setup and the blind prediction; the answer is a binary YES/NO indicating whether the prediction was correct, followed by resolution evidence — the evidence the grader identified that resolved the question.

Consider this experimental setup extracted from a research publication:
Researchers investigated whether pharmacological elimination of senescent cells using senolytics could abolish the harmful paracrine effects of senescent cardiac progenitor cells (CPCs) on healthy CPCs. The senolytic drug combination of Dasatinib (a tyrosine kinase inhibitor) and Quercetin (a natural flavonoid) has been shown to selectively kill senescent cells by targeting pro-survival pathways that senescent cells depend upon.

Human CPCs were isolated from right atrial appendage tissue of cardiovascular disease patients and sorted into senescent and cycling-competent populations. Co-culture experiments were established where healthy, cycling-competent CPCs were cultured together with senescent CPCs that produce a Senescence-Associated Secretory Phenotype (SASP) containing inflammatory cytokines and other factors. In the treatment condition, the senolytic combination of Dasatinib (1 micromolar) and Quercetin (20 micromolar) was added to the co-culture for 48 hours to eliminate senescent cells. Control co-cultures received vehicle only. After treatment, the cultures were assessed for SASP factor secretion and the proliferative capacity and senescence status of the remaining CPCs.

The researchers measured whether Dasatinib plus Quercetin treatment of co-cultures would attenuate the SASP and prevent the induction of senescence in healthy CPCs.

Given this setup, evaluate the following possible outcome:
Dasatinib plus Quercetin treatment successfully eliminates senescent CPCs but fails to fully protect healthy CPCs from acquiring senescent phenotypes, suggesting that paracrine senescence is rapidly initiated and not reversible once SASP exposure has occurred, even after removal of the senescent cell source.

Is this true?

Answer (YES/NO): NO